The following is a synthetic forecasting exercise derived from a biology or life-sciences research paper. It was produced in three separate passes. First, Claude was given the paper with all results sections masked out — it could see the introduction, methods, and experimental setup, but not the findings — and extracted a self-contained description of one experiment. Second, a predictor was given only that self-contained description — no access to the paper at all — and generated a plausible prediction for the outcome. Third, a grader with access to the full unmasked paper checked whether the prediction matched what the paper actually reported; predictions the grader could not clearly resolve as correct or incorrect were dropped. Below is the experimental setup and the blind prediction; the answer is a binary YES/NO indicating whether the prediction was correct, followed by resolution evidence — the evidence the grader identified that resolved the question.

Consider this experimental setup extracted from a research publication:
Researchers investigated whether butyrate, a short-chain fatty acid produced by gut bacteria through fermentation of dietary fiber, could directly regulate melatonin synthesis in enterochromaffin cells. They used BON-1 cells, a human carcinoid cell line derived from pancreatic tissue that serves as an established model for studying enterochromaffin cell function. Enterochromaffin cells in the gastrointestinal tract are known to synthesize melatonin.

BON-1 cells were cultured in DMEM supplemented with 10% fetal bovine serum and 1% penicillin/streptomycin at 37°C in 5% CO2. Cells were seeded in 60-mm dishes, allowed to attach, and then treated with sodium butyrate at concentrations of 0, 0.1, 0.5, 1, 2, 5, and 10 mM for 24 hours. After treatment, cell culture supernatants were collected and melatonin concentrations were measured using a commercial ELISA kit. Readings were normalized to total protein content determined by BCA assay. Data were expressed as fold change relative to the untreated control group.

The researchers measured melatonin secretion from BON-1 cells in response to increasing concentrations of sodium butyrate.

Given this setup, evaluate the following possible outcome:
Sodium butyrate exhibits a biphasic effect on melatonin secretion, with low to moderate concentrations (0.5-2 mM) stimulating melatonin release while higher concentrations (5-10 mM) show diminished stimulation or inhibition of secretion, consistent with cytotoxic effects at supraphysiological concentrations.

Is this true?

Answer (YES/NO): NO